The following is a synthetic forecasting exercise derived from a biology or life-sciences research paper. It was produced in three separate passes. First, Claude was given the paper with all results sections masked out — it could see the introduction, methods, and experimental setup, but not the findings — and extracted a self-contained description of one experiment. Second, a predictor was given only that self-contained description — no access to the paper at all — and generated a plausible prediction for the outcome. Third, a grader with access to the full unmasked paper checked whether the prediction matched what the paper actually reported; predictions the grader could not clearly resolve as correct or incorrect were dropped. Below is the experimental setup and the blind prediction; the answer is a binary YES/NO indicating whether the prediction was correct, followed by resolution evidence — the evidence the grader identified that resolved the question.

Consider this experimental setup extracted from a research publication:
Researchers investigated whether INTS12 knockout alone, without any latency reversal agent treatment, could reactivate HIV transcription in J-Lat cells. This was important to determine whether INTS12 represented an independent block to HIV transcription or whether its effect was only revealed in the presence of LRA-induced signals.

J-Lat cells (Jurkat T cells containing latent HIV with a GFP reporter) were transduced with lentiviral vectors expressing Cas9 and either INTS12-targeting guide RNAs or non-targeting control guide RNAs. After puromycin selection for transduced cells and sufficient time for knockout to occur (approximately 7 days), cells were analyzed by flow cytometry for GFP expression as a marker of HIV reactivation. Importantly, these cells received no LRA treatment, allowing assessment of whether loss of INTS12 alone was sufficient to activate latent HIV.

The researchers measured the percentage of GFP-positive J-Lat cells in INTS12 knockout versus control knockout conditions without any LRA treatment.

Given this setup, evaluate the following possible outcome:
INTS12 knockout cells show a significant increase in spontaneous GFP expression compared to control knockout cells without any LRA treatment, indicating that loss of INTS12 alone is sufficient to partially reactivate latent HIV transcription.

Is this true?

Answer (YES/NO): YES